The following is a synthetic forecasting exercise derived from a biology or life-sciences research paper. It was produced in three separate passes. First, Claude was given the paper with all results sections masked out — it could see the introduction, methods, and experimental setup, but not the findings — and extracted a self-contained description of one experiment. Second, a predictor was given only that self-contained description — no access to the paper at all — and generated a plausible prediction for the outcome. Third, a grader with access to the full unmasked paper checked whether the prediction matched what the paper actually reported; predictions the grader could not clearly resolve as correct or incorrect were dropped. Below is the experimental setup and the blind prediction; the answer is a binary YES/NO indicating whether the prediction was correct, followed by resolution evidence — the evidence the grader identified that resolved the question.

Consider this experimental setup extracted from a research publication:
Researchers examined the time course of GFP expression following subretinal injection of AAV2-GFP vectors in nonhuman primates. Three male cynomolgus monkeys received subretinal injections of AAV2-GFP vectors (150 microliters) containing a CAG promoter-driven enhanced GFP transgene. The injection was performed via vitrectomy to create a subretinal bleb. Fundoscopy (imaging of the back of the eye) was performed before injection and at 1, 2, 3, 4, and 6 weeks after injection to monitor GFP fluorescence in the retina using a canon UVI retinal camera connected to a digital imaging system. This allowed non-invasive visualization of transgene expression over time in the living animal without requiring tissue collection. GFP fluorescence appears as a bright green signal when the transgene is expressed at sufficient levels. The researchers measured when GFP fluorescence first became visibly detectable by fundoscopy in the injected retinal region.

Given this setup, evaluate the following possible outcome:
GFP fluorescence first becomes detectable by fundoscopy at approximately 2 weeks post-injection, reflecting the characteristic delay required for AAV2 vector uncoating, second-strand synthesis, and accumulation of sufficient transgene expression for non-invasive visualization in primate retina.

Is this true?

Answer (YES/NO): NO